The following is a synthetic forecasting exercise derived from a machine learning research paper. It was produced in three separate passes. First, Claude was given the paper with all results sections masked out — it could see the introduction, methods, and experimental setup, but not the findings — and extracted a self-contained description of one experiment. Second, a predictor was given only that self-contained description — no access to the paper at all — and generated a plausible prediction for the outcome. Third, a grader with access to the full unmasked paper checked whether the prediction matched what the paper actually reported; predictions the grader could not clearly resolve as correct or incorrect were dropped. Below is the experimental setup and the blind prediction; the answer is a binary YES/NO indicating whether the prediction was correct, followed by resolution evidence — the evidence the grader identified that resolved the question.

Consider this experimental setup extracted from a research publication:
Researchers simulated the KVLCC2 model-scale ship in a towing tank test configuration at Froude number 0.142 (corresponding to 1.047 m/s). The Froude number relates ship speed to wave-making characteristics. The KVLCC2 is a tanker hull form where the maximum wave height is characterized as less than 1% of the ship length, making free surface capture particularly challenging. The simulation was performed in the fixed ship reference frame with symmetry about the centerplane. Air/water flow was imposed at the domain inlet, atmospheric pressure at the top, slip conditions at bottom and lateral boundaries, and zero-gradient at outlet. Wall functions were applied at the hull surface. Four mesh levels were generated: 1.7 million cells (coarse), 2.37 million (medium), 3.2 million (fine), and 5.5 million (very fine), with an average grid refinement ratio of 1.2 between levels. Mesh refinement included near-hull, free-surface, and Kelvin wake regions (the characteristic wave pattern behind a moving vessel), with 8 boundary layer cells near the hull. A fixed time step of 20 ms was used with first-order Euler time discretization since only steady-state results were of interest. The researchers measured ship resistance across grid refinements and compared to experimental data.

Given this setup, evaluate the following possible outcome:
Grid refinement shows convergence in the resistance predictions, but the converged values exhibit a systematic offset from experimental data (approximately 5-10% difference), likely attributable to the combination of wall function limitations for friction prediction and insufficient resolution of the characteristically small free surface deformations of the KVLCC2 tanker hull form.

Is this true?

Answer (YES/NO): NO